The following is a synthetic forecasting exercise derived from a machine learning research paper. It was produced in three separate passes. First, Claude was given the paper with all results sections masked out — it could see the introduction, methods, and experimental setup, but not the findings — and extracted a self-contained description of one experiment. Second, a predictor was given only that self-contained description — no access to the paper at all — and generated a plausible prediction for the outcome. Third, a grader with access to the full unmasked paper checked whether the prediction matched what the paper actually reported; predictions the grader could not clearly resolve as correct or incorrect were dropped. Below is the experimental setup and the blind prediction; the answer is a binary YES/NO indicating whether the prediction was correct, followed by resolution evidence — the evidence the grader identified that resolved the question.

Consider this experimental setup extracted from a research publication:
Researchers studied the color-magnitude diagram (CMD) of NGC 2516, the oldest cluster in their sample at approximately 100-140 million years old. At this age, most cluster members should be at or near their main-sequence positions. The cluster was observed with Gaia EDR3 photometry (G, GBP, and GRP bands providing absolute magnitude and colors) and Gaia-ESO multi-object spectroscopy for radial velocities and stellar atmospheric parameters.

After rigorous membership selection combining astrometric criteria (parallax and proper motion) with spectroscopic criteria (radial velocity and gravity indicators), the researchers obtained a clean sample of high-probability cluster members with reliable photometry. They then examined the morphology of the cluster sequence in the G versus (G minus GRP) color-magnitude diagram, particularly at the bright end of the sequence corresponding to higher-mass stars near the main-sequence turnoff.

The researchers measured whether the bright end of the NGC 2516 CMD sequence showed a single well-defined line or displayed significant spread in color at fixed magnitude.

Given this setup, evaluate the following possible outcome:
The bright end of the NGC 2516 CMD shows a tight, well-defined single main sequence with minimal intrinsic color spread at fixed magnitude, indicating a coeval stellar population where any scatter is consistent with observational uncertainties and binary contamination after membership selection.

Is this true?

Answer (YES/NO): NO